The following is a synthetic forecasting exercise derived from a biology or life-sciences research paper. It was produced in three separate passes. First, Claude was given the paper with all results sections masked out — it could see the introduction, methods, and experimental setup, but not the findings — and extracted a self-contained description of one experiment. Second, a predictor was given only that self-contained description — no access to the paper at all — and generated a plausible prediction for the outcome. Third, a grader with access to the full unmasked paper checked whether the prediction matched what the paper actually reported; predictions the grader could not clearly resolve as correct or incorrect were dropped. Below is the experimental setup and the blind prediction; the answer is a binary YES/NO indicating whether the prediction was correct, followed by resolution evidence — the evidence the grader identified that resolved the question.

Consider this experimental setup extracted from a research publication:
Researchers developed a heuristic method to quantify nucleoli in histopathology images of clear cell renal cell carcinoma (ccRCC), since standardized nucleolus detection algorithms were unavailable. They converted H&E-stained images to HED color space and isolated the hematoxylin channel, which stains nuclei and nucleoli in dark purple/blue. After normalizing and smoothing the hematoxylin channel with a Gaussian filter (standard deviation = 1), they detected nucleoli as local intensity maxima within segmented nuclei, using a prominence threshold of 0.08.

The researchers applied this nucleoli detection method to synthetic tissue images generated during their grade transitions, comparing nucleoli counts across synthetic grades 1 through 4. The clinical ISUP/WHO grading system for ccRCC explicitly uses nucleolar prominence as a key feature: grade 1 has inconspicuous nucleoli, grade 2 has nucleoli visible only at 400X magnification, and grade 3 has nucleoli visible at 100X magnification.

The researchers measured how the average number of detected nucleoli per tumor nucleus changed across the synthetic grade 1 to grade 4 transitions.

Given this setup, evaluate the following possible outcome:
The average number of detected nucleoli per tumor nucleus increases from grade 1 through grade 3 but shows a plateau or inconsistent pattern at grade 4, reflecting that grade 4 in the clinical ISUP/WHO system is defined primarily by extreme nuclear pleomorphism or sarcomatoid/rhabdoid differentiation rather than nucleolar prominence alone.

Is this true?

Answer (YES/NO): YES